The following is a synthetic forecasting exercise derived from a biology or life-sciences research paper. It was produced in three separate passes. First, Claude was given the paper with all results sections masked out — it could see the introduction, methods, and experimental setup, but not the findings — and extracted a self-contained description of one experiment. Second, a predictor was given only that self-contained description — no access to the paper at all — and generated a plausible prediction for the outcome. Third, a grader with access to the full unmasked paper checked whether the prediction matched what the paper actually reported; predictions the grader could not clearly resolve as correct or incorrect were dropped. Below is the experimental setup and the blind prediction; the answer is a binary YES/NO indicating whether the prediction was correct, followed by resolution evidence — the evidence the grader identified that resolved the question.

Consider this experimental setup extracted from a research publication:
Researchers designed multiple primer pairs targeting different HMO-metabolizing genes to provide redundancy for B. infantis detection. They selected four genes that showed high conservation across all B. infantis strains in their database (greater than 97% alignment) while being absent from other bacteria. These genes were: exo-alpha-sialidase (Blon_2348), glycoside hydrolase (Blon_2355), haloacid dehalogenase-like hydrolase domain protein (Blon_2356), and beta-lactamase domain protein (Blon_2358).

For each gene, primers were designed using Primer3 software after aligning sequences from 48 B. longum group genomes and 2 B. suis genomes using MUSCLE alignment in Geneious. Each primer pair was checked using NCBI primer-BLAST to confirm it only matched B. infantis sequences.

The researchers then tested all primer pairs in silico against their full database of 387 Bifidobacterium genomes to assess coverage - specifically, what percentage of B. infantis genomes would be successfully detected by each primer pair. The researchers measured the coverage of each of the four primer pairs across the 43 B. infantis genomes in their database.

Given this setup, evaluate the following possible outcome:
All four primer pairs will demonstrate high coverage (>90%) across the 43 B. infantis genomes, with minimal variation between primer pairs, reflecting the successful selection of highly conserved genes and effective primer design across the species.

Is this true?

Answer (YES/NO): NO